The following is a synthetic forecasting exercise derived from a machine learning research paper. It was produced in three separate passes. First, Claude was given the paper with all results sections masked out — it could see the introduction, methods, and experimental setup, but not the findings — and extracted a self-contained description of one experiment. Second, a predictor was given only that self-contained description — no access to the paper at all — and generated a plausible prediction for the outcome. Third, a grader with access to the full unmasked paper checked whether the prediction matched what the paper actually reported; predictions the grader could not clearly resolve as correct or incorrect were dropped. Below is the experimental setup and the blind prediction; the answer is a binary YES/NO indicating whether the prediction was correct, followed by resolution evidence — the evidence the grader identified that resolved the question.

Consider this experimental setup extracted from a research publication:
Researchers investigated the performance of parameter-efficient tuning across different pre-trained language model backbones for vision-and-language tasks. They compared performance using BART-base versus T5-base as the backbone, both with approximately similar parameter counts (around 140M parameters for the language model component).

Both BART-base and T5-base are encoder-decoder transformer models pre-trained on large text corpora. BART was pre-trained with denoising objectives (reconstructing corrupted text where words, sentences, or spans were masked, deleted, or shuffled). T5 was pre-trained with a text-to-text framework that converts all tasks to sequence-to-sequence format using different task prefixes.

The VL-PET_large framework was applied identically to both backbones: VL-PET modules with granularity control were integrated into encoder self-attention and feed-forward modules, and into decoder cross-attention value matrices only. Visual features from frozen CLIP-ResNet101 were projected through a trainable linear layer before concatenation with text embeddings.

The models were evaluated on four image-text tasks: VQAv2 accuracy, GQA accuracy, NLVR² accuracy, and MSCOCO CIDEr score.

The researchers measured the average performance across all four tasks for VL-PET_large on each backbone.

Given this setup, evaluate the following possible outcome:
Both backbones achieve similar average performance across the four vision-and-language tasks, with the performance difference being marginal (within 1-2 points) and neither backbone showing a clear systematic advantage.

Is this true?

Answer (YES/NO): YES